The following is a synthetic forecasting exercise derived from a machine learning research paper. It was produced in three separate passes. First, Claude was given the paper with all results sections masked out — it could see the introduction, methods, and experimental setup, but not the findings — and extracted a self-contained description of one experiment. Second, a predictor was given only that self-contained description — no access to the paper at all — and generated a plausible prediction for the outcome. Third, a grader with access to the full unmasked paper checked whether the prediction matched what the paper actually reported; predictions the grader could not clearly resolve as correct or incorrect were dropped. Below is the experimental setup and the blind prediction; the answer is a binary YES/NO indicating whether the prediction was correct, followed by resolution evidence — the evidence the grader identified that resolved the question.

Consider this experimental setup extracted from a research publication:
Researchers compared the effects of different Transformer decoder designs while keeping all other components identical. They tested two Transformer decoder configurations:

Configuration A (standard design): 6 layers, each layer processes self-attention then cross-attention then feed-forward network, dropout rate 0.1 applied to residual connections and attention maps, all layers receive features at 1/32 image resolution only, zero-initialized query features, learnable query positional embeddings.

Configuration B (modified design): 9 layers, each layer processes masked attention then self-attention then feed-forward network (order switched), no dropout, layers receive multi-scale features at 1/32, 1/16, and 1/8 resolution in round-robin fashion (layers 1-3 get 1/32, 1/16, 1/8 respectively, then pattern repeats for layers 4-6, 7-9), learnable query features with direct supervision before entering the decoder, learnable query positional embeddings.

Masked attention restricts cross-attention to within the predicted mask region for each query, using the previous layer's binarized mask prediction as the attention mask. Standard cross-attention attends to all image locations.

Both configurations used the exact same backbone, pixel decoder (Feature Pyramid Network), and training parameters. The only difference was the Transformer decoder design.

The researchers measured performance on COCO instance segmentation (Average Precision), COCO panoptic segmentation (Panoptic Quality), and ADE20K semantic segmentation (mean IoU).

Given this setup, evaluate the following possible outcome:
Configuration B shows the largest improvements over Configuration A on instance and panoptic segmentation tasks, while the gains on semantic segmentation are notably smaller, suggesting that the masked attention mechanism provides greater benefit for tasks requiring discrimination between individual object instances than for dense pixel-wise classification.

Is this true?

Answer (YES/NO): YES